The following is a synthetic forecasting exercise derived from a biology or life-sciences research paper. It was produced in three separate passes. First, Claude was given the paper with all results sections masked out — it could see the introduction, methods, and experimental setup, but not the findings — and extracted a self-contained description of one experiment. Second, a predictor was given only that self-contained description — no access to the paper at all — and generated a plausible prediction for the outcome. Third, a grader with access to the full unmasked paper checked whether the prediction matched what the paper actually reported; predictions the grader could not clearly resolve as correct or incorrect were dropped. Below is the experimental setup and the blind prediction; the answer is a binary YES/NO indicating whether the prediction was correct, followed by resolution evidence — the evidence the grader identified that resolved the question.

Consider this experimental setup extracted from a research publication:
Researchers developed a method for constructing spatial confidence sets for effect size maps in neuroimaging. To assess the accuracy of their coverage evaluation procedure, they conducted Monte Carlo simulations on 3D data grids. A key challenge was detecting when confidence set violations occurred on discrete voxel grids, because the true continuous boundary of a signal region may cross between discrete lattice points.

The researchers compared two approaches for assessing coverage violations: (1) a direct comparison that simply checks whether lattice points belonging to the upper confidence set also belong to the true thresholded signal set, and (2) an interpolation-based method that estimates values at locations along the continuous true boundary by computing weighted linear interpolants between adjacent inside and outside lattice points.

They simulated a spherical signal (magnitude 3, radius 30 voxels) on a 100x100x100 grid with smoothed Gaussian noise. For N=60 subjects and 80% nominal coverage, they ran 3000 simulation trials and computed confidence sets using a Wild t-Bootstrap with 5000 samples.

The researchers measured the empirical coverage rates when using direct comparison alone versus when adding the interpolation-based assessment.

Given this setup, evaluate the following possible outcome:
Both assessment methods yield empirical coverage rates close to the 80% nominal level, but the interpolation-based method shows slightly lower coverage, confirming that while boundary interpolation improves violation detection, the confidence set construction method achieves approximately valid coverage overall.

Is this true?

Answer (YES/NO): NO